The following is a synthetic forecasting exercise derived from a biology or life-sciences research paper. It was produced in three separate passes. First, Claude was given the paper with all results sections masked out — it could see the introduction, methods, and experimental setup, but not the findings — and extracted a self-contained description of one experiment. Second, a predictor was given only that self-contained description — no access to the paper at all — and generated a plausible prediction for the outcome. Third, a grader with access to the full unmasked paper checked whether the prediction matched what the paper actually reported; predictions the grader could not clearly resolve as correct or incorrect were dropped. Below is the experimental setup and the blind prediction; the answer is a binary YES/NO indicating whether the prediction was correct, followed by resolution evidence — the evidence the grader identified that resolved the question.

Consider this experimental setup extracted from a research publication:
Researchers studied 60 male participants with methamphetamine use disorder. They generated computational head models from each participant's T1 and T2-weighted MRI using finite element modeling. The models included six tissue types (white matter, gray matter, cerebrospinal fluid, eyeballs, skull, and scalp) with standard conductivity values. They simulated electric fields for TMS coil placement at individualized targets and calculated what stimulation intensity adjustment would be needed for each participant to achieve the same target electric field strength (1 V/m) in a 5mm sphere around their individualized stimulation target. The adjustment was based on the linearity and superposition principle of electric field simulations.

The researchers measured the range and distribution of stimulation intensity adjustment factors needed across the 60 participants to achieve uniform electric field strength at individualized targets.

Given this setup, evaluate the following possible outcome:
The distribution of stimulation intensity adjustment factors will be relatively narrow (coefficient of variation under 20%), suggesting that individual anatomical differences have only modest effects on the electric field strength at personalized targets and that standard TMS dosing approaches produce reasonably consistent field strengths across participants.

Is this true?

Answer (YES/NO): NO